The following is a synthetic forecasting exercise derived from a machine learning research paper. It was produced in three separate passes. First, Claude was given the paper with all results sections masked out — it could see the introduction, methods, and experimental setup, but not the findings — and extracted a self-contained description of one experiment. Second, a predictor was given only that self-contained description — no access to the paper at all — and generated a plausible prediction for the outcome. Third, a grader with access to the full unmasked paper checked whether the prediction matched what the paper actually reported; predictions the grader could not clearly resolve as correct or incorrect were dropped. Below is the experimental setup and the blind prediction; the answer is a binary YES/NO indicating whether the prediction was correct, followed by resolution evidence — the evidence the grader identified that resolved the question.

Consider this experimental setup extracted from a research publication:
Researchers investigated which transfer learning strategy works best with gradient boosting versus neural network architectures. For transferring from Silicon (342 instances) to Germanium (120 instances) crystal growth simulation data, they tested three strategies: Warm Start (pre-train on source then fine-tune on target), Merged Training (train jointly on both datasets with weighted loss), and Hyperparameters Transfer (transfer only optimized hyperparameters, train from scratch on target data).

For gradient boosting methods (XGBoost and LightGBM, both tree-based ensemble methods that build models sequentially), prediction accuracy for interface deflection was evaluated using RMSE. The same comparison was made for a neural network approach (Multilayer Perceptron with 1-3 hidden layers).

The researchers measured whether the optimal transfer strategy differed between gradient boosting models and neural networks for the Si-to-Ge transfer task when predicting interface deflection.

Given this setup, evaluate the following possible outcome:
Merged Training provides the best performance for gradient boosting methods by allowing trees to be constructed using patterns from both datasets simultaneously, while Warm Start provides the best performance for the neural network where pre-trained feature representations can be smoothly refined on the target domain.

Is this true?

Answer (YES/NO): NO